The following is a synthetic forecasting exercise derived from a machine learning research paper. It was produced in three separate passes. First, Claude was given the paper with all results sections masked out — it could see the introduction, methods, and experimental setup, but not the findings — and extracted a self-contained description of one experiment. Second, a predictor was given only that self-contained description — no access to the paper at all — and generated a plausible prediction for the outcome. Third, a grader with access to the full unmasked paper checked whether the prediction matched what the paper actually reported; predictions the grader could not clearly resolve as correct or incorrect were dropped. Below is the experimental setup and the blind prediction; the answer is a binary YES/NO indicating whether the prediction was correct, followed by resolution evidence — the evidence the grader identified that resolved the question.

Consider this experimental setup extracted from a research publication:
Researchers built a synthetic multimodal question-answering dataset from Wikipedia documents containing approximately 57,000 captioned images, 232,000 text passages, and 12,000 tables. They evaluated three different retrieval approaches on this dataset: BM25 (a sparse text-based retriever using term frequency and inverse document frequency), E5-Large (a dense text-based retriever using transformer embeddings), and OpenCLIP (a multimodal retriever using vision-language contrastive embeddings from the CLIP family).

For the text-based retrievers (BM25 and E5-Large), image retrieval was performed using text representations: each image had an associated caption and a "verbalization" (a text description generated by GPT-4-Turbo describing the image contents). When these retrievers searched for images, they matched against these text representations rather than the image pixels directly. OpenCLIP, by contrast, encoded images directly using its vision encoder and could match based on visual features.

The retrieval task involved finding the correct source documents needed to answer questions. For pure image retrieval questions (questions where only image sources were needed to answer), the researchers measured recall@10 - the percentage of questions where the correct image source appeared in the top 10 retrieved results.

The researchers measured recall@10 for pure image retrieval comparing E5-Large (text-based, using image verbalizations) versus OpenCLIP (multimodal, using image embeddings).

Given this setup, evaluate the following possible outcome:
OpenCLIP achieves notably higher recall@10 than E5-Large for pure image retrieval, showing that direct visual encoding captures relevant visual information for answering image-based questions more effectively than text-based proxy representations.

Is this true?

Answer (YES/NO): YES